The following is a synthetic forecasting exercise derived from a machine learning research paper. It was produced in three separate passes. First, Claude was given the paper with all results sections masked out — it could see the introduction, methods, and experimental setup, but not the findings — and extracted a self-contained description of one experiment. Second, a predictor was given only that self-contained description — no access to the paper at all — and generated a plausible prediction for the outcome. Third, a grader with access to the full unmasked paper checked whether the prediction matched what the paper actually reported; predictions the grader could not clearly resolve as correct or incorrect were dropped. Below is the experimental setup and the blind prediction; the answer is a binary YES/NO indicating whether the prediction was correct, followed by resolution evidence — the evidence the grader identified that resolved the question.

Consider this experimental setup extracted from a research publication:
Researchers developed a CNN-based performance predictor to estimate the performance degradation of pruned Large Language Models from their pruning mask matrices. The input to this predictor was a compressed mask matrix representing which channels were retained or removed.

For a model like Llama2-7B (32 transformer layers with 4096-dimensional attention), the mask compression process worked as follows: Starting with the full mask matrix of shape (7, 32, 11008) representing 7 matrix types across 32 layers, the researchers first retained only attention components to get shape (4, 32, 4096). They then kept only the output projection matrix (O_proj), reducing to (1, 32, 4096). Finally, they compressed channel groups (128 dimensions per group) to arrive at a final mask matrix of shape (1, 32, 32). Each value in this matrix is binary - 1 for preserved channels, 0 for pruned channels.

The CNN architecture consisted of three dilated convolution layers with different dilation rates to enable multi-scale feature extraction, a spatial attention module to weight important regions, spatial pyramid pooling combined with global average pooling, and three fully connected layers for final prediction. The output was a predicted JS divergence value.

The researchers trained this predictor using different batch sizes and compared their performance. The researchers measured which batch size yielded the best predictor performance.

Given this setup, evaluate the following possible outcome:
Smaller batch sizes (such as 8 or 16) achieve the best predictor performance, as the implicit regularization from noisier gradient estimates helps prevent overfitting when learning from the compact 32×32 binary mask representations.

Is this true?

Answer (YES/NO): NO